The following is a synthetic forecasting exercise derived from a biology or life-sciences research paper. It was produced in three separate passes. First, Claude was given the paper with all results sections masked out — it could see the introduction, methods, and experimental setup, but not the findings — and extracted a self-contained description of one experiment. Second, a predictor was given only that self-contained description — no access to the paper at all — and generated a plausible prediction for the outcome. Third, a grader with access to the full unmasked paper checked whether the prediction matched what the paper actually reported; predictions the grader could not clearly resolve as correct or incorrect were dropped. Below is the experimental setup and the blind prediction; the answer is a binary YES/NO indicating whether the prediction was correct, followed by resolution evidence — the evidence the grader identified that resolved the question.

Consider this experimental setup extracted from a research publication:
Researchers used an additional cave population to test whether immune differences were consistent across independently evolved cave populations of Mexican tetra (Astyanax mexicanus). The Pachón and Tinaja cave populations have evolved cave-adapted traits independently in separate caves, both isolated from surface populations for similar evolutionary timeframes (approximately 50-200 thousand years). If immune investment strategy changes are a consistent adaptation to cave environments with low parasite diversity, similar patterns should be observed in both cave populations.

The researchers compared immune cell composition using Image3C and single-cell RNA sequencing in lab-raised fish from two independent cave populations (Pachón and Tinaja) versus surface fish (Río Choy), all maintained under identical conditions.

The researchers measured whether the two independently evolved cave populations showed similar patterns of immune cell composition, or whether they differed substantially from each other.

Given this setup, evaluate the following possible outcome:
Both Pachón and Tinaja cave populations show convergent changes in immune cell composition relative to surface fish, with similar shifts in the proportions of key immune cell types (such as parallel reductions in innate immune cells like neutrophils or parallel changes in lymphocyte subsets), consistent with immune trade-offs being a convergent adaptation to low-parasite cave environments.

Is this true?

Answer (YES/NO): YES